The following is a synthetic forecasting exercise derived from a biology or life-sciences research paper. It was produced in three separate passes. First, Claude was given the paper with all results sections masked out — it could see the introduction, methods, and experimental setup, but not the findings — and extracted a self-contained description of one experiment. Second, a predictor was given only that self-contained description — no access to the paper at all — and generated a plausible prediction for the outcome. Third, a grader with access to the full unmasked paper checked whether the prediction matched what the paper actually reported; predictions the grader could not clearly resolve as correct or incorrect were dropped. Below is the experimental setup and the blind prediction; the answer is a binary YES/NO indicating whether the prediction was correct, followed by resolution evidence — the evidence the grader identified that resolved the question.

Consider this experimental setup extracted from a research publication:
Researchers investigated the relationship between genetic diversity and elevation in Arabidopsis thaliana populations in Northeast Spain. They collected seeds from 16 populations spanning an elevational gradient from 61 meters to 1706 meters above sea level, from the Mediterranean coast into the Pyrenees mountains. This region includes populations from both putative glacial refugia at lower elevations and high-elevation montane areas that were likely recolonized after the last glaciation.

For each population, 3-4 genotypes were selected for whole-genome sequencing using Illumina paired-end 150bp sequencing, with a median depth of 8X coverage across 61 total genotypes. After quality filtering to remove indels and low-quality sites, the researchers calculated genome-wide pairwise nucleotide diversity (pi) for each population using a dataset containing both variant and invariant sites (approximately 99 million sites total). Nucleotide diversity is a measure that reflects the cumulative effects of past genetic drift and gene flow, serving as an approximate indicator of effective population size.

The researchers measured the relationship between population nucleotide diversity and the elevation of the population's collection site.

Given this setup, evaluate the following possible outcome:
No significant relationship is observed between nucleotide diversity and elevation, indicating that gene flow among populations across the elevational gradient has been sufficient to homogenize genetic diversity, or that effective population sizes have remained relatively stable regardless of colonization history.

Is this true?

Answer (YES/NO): NO